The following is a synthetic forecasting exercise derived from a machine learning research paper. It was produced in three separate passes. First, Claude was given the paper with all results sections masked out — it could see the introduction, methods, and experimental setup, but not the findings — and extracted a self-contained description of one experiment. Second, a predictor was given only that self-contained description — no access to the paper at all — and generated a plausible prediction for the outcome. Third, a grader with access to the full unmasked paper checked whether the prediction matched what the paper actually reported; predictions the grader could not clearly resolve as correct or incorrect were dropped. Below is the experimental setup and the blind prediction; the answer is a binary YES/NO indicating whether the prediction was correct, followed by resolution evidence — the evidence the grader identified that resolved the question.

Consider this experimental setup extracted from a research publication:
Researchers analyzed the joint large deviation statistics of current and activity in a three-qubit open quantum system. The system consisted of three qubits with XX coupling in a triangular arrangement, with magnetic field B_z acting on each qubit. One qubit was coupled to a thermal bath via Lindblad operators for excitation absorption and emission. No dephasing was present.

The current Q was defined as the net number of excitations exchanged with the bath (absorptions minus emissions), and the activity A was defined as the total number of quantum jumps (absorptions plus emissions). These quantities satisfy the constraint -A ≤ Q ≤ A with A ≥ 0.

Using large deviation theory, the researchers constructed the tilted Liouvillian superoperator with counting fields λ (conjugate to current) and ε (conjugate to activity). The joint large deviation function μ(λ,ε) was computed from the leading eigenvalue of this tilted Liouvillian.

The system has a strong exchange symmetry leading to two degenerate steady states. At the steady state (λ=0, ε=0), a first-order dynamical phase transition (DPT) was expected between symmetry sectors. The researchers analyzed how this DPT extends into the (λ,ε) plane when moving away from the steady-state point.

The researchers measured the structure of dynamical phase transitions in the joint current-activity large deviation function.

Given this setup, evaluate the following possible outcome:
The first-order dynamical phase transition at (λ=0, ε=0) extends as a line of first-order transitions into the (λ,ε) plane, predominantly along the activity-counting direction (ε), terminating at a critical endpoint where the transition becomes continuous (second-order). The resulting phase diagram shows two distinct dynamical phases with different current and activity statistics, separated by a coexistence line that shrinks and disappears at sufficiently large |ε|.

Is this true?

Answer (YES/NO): NO